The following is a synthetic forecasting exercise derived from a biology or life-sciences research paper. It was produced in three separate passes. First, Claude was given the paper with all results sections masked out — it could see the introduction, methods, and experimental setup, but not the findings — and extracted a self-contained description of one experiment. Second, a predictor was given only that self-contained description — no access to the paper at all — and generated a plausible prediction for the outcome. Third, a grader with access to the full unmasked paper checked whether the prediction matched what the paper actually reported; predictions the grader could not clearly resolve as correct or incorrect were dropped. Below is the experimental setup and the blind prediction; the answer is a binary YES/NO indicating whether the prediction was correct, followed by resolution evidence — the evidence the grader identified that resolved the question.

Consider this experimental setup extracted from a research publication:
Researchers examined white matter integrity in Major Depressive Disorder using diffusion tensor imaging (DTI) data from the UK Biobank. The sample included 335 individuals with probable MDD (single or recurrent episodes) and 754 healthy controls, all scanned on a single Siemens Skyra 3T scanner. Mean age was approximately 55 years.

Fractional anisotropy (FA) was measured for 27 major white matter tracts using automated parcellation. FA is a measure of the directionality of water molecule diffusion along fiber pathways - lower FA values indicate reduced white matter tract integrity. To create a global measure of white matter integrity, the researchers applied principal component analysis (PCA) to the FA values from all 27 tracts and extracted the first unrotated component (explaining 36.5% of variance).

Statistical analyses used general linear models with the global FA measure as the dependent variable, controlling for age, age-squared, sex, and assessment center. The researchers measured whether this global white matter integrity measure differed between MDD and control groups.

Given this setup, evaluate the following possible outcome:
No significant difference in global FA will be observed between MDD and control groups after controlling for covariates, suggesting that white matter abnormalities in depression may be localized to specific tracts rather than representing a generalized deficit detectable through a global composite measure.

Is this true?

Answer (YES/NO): NO